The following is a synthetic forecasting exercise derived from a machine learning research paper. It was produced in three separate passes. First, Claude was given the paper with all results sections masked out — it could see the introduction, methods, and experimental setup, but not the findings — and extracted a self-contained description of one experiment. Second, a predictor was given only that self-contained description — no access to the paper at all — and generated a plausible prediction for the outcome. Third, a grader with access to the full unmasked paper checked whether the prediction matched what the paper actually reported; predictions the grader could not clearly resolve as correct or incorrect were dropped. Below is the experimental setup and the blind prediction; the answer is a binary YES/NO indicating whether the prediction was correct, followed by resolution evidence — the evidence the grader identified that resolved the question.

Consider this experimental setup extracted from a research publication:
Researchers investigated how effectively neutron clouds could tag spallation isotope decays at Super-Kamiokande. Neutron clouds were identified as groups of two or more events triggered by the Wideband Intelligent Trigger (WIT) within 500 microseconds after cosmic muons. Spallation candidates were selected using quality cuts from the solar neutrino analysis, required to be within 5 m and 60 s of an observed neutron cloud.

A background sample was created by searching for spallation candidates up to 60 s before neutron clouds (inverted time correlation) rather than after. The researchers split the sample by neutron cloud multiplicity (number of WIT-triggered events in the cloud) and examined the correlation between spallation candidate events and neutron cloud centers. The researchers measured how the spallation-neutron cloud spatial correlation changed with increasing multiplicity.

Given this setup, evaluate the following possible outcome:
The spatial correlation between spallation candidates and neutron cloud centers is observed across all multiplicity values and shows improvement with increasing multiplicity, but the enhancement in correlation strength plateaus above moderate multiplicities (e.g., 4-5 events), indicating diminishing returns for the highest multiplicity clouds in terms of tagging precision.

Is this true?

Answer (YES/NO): NO